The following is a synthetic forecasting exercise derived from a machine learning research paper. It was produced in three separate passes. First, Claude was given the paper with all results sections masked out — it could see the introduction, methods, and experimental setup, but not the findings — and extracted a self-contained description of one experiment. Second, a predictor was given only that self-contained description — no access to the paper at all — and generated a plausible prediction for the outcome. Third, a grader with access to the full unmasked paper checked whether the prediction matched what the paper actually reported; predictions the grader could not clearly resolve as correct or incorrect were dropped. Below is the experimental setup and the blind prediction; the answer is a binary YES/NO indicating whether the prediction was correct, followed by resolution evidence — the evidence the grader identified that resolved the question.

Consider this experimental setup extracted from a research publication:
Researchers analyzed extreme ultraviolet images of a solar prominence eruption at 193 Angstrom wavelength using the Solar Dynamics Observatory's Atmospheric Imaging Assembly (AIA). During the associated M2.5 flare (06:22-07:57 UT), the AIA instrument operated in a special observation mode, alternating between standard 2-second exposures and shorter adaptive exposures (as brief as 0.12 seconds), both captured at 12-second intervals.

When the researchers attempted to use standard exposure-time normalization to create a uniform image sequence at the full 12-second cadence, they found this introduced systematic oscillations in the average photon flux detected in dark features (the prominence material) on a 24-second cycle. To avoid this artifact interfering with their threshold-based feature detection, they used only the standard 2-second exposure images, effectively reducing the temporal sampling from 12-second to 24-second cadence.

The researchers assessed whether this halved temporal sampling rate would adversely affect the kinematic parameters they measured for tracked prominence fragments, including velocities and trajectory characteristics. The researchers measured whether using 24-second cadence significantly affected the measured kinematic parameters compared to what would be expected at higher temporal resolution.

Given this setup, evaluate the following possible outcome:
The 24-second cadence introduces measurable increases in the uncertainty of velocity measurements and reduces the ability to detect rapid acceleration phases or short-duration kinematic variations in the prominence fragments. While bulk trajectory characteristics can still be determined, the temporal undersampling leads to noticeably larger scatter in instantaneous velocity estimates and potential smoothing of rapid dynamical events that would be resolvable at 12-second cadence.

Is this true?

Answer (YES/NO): NO